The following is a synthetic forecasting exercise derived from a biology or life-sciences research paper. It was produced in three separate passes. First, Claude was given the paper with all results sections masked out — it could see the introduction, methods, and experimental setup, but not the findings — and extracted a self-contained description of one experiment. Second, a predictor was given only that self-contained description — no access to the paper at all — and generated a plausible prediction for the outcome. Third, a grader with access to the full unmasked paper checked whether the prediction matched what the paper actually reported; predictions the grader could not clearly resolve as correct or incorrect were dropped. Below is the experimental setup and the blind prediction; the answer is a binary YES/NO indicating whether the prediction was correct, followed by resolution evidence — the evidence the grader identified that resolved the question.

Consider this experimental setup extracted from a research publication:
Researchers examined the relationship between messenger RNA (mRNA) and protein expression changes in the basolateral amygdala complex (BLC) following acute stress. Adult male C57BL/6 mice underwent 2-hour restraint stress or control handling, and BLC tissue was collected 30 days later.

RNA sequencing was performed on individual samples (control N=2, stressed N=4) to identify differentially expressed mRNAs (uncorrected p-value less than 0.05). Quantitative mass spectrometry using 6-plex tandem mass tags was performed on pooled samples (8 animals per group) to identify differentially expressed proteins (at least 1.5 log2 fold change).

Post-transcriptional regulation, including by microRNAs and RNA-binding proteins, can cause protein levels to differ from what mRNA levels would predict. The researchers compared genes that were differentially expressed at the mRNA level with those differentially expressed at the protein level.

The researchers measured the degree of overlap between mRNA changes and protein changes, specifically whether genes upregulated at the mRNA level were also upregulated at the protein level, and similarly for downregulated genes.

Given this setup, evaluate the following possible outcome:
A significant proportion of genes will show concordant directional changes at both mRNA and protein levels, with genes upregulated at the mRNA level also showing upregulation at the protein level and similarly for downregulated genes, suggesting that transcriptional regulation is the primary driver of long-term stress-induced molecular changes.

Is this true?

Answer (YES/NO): NO